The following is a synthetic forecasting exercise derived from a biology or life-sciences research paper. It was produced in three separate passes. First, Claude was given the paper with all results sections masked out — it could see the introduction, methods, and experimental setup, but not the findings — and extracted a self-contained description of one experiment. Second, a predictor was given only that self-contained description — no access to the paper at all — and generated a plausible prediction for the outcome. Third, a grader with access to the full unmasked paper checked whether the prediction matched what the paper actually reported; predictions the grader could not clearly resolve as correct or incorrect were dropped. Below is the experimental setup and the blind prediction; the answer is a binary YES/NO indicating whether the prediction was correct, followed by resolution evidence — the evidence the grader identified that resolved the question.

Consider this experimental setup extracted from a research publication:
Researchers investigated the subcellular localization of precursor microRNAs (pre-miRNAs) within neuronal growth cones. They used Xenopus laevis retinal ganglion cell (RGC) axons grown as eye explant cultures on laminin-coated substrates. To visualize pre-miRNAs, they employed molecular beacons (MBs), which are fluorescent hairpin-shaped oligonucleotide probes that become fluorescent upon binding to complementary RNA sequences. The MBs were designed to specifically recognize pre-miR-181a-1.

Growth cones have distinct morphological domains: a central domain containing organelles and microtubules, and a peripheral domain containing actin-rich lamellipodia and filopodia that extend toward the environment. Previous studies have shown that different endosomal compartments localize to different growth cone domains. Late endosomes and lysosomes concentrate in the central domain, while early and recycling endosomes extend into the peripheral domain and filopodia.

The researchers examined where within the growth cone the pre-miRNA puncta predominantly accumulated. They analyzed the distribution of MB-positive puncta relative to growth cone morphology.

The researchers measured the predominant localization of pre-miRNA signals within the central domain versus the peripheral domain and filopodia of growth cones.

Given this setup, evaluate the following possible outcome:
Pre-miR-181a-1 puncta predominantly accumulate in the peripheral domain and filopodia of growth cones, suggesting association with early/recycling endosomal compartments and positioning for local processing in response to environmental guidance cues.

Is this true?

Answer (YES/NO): NO